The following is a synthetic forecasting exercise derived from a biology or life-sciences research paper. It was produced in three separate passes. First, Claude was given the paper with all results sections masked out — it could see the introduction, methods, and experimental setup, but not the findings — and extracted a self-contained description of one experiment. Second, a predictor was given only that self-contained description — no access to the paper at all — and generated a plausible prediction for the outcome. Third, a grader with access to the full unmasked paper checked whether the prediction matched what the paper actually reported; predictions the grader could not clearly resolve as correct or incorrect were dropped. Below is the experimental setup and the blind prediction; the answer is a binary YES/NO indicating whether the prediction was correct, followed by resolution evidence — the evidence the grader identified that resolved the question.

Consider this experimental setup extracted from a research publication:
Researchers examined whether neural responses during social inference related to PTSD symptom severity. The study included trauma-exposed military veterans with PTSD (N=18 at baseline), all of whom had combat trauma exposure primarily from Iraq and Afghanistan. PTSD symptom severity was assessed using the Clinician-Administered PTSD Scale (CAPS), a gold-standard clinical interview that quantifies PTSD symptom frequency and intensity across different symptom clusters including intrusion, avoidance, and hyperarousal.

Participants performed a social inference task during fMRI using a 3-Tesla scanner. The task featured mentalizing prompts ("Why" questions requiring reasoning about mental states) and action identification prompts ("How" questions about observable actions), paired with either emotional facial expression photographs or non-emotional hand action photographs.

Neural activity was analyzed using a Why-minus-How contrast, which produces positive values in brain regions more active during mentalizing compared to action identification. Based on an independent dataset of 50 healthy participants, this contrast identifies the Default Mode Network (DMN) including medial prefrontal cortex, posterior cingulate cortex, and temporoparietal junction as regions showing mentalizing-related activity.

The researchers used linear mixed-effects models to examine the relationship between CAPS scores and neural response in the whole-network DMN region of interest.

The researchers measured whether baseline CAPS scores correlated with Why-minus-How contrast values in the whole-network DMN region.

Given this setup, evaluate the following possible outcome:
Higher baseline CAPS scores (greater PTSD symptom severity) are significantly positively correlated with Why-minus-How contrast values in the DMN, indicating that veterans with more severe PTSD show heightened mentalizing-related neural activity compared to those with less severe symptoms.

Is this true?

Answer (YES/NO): NO